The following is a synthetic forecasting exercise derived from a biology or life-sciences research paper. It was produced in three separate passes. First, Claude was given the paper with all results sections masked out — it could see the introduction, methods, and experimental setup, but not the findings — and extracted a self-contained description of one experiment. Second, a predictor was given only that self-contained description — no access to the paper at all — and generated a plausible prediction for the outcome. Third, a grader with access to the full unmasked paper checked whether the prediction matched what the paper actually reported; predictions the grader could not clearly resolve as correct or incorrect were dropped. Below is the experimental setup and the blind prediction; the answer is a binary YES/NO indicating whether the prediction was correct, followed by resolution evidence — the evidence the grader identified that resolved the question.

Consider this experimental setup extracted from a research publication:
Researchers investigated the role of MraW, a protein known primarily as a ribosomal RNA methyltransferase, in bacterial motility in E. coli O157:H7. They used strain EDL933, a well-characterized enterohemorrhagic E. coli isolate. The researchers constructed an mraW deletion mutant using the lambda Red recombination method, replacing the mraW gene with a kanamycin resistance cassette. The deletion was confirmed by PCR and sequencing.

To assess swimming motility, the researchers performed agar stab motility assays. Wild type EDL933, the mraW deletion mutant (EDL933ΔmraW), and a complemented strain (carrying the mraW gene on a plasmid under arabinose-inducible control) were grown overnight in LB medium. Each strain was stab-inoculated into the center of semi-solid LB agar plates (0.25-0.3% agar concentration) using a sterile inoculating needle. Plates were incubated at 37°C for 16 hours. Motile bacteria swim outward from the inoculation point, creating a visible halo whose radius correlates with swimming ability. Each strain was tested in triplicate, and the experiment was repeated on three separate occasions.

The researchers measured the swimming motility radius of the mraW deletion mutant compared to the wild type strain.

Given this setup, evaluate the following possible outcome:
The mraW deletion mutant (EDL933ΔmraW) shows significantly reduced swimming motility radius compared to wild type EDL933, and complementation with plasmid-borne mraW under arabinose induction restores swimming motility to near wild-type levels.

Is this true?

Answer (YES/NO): YES